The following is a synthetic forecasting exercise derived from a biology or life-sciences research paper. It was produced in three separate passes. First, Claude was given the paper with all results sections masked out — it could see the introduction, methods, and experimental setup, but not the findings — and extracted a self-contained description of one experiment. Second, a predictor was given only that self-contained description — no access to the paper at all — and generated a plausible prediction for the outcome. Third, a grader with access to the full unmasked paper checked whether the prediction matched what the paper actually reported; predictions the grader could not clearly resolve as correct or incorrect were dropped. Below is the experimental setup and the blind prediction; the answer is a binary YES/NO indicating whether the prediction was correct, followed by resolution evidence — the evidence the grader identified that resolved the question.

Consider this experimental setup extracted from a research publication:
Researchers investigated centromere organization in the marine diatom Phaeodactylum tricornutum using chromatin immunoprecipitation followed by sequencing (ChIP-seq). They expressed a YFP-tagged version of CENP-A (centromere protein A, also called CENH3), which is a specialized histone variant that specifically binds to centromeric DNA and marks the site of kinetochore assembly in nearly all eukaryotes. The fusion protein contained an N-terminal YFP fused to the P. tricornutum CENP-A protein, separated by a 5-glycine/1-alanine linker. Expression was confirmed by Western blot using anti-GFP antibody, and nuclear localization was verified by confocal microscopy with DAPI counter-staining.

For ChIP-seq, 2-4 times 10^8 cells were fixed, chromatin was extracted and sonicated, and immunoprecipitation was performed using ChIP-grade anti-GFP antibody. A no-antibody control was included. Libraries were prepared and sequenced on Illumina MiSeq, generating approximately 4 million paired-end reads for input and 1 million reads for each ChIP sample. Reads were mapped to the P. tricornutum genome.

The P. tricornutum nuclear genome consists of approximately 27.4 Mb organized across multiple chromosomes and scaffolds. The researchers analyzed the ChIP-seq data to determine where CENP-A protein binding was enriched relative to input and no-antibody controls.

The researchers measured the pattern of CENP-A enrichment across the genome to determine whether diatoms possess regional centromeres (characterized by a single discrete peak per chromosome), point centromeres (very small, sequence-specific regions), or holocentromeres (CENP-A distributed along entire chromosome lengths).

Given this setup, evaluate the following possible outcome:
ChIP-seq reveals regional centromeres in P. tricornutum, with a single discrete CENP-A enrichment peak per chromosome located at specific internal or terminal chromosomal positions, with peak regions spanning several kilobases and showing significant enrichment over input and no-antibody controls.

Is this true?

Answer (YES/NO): YES